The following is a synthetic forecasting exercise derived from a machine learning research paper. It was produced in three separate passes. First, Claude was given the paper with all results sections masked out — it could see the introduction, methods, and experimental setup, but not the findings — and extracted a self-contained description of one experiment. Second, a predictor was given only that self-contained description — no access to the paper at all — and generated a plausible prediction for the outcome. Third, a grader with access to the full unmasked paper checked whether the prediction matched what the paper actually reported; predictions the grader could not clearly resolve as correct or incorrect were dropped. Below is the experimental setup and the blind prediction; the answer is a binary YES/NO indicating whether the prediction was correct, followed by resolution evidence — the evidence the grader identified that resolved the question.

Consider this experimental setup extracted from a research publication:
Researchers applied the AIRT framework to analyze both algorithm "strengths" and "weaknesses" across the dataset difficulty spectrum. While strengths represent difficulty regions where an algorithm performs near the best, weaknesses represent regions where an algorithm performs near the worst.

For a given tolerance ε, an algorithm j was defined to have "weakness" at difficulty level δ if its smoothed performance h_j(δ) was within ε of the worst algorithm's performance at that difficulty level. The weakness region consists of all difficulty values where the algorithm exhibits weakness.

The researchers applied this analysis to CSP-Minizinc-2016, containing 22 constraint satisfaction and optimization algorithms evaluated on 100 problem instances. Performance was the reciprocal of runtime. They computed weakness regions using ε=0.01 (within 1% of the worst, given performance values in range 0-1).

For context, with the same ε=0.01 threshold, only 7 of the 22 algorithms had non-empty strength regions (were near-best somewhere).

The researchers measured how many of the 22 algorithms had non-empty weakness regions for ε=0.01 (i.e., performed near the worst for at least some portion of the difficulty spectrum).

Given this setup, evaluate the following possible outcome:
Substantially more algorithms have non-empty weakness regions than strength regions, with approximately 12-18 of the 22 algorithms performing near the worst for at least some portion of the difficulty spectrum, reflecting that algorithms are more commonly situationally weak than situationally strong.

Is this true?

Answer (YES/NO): YES